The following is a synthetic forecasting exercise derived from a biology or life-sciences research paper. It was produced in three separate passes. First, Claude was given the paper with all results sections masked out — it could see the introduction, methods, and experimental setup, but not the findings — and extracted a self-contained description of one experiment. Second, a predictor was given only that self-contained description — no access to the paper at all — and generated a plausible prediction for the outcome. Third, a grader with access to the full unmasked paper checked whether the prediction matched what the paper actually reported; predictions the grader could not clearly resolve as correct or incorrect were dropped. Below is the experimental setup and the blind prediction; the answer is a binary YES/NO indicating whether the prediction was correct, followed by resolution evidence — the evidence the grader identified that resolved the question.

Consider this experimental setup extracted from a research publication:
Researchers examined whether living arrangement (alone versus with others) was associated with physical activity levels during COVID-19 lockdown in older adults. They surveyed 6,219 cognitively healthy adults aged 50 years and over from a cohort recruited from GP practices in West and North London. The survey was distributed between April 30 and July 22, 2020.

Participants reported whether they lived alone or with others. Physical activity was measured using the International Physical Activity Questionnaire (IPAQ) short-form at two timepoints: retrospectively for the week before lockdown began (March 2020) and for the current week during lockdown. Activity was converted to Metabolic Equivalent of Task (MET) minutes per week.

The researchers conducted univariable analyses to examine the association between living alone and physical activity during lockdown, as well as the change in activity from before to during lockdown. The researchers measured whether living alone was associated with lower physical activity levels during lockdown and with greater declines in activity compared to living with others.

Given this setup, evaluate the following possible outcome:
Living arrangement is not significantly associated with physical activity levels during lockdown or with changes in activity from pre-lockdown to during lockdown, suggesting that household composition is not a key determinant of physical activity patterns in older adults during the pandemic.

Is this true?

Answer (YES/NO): NO